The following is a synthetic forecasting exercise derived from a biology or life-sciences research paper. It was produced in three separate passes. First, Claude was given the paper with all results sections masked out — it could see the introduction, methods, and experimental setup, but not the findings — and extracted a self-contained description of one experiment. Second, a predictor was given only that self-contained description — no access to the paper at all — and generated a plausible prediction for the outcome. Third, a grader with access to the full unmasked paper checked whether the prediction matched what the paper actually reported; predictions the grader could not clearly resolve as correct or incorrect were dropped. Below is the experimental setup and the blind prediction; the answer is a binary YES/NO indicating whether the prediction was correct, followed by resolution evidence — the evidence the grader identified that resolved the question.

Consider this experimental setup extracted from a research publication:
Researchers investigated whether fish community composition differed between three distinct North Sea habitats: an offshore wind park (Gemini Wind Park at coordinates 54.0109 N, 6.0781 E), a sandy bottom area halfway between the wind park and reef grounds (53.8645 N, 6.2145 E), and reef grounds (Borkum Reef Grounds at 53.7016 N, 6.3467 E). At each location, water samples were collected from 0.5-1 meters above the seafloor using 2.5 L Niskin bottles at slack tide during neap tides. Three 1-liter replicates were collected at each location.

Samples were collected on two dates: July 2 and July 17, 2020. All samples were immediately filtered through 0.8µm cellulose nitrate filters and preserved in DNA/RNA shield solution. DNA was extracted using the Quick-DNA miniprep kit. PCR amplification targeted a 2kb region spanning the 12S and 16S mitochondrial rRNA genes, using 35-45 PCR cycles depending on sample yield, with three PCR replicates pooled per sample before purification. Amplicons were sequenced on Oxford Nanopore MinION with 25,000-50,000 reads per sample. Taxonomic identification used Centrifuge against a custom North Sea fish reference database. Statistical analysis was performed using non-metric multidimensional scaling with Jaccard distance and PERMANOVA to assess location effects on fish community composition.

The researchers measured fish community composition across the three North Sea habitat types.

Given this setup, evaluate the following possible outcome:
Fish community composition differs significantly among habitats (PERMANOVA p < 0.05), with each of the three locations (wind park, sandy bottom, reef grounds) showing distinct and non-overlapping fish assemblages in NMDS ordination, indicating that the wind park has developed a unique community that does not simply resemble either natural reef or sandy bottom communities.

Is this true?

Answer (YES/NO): NO